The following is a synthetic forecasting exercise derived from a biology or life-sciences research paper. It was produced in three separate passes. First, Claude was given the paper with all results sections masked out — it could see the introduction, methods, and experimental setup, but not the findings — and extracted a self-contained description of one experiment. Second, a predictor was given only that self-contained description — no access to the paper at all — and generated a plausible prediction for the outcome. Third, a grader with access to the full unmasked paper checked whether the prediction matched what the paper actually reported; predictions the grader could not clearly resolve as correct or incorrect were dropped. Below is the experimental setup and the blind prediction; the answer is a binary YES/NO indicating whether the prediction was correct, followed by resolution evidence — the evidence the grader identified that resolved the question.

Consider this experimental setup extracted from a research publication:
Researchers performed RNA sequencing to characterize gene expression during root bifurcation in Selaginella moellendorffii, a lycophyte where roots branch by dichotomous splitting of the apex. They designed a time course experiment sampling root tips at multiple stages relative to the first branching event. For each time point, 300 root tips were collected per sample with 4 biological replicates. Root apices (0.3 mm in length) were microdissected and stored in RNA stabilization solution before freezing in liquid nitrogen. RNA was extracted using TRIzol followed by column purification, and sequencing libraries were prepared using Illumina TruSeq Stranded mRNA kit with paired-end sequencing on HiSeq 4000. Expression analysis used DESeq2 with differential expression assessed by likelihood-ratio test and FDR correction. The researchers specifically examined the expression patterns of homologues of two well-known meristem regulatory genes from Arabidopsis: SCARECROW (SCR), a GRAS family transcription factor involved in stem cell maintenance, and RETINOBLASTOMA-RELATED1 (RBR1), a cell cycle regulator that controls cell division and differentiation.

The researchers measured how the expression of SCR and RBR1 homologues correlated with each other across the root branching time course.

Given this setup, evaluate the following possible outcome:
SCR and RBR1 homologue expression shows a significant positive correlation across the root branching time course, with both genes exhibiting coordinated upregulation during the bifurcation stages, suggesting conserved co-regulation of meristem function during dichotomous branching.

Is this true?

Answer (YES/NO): NO